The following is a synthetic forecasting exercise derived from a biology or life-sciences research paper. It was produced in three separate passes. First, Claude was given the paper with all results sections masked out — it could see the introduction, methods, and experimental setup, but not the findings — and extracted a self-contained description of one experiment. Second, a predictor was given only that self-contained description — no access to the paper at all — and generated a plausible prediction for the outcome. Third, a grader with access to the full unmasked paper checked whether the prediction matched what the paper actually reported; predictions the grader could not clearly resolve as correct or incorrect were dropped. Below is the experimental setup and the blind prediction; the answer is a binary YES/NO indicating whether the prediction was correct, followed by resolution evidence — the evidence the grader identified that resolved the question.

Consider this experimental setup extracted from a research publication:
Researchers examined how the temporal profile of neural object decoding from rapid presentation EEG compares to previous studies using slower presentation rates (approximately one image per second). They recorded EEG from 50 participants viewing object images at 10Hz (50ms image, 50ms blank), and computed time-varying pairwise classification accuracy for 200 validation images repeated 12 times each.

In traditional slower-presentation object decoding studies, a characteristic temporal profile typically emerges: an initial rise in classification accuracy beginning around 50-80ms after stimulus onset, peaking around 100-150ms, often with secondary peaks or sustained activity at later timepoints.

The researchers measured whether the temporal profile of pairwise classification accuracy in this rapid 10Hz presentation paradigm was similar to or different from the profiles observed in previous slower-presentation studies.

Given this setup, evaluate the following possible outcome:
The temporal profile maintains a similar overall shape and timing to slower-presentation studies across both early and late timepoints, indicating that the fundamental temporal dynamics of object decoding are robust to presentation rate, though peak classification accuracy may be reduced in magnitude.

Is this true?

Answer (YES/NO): YES